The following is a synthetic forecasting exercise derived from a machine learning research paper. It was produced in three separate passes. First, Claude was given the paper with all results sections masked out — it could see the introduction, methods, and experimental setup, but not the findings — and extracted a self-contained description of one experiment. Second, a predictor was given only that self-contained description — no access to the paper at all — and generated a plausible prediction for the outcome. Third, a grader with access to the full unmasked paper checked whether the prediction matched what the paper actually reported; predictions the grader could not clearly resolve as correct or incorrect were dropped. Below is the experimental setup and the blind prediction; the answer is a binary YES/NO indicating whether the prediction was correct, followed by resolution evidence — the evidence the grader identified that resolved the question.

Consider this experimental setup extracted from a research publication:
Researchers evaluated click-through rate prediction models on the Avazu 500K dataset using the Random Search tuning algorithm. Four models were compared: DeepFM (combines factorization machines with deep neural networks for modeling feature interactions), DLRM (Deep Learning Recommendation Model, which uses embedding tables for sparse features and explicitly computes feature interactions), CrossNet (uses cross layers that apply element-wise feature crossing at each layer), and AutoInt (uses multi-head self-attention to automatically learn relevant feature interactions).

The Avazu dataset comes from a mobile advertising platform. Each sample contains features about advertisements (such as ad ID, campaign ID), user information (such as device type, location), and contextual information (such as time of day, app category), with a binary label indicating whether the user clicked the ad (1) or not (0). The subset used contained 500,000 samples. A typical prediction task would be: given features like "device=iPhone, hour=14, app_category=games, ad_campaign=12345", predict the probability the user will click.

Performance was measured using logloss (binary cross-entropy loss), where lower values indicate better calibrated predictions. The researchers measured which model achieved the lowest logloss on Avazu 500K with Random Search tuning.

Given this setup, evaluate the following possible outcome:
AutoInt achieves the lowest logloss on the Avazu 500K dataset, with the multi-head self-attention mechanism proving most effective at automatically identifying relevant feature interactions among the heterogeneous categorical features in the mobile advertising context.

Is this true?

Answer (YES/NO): NO